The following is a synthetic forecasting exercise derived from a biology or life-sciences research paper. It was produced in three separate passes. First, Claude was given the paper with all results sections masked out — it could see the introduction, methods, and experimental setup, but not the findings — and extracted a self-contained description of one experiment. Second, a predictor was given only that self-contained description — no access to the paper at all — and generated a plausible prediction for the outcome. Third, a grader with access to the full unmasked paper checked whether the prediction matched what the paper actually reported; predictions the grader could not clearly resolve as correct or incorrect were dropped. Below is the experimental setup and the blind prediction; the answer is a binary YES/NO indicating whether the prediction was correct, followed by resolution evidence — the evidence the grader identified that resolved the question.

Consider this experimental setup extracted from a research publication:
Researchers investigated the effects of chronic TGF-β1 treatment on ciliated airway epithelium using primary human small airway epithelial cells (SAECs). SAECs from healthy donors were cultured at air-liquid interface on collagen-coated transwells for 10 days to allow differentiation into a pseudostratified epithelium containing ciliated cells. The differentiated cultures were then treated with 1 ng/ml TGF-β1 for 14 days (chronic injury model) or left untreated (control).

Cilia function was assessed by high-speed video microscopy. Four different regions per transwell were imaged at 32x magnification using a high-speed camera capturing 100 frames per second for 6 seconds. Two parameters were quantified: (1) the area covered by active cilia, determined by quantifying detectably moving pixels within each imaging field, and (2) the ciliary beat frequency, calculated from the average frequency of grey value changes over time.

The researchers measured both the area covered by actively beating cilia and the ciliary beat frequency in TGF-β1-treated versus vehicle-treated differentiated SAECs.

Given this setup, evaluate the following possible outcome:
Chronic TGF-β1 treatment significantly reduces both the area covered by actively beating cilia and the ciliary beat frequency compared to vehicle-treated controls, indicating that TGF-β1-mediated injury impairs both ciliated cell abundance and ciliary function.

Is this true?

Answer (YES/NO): NO